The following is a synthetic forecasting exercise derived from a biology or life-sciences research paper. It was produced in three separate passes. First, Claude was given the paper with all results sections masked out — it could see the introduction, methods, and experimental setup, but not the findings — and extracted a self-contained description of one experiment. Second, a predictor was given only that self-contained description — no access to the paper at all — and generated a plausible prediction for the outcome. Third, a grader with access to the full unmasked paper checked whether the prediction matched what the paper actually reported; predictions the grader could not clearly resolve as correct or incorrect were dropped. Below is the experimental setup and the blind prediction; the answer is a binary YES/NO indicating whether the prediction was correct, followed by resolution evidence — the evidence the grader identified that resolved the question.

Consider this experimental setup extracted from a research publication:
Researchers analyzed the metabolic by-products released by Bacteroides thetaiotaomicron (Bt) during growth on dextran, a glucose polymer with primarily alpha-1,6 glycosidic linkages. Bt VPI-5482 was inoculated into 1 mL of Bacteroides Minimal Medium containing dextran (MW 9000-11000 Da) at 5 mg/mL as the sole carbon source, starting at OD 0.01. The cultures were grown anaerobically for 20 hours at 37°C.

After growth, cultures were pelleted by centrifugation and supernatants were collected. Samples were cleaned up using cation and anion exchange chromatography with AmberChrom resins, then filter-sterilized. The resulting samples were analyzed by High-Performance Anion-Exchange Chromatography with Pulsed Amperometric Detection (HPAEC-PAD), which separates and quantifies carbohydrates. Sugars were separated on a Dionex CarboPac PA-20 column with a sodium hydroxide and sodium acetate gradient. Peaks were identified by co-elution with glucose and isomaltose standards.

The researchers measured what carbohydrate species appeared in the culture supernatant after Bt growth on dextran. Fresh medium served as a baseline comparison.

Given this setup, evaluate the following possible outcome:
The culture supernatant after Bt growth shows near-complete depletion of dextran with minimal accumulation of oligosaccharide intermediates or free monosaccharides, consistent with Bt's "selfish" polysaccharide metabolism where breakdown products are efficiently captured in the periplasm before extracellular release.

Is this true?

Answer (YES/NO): NO